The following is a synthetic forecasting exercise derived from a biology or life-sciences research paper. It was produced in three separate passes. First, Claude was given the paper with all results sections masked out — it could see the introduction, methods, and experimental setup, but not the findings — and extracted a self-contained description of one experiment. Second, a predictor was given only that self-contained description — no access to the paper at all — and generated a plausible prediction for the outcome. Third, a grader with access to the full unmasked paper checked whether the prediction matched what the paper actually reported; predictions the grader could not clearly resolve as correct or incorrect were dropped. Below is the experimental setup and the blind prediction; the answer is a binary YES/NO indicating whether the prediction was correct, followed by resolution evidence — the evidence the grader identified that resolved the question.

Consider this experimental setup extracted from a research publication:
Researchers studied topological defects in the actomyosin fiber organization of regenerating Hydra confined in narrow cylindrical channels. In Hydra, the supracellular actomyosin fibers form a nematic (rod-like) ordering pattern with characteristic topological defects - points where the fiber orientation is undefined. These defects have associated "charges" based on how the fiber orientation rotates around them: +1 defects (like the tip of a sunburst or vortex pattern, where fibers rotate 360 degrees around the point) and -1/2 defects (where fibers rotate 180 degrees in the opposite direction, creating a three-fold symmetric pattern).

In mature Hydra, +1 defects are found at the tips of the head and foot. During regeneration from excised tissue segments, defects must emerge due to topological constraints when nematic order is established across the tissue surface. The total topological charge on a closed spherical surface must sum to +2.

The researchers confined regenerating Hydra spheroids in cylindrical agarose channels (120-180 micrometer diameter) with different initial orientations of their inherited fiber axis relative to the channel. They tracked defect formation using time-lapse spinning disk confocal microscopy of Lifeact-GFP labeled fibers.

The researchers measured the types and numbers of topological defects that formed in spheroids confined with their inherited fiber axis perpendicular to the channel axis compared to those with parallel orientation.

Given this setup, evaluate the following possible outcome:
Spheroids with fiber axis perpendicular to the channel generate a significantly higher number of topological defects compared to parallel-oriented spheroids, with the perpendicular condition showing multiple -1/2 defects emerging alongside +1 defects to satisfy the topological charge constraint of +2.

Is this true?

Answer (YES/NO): YES